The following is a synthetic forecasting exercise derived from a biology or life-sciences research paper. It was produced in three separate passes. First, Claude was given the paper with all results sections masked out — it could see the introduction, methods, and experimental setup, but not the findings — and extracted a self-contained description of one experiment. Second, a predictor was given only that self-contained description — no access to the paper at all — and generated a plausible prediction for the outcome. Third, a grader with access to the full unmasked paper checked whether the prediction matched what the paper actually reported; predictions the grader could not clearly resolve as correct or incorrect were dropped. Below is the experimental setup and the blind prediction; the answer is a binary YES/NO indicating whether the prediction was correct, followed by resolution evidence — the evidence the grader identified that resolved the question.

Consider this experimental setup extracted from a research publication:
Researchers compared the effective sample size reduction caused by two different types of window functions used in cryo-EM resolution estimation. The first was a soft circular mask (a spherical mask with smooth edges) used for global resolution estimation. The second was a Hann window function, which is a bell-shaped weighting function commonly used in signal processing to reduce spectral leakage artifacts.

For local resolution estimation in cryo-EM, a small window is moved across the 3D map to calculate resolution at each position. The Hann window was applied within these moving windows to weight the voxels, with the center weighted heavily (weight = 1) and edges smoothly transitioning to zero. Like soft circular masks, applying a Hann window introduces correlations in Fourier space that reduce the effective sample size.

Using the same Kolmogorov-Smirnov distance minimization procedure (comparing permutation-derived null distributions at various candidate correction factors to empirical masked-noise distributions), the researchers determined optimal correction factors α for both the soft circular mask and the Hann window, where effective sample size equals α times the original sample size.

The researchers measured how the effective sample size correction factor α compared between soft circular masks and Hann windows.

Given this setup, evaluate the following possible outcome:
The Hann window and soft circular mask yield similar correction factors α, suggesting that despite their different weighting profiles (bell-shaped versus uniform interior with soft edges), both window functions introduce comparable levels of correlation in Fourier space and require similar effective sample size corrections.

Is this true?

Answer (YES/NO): NO